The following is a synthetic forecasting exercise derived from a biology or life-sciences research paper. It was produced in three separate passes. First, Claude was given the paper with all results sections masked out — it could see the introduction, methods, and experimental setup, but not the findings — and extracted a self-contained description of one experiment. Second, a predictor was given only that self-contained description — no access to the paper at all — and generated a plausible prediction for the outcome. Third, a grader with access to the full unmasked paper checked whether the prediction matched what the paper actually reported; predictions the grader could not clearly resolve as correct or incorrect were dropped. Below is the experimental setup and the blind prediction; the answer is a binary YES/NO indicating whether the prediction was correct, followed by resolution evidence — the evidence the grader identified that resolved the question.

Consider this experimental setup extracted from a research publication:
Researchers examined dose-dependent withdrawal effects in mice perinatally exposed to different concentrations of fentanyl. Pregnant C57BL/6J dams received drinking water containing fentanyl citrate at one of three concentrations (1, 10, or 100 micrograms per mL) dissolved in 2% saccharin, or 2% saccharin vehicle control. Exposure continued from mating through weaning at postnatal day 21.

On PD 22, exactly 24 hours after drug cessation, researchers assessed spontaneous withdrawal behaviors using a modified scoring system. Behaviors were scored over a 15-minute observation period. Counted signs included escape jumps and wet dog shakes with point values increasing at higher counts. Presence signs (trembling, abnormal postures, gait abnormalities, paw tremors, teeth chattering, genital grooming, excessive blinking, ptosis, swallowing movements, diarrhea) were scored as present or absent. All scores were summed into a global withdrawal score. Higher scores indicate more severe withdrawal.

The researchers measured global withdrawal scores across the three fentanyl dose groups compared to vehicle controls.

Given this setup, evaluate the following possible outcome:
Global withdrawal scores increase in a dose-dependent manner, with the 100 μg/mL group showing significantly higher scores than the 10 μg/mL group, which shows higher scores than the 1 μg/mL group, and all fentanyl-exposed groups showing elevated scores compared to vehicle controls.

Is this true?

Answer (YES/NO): NO